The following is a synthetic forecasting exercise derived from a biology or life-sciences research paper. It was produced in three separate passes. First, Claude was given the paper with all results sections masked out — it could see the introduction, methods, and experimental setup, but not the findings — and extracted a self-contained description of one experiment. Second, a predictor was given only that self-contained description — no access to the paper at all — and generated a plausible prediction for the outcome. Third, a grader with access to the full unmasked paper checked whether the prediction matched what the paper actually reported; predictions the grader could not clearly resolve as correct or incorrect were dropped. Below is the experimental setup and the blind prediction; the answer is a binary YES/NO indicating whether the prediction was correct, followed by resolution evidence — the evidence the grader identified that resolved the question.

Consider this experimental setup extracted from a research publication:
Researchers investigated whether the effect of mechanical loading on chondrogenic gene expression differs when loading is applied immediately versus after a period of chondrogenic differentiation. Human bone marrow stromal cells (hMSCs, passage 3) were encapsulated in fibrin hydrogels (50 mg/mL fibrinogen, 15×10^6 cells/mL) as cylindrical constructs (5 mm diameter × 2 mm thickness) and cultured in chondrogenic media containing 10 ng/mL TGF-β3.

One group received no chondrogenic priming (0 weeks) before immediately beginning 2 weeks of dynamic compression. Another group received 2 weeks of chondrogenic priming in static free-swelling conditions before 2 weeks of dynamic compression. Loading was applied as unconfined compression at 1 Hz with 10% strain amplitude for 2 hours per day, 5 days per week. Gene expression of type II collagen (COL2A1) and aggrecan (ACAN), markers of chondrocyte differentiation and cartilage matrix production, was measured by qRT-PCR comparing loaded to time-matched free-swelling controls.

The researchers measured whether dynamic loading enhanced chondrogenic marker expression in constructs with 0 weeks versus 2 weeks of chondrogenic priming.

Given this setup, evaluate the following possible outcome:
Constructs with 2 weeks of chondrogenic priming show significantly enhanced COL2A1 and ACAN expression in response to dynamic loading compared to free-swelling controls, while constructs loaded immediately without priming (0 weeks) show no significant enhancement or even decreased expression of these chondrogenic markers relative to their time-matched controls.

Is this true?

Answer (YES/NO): NO